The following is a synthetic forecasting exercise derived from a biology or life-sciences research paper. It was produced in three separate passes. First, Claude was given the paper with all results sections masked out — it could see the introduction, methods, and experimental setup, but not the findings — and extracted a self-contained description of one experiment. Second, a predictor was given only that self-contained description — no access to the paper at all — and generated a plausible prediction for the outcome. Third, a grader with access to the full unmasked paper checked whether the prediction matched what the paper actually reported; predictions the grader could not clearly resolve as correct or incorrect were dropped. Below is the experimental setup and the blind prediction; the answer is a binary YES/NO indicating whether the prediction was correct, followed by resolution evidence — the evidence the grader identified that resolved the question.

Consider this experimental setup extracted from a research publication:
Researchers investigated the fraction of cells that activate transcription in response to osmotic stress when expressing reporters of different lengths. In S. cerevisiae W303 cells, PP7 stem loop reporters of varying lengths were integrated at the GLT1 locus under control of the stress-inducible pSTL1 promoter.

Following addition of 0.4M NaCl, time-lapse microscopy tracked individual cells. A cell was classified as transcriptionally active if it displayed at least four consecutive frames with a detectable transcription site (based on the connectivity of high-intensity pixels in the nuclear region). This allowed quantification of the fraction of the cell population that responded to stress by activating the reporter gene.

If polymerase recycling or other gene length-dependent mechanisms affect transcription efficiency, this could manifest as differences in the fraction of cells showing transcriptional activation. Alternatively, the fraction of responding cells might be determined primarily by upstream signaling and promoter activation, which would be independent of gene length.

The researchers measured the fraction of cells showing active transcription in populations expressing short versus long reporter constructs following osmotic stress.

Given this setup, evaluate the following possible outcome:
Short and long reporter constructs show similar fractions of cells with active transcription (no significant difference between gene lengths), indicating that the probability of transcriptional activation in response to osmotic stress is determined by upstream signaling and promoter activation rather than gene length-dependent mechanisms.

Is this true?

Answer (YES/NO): YES